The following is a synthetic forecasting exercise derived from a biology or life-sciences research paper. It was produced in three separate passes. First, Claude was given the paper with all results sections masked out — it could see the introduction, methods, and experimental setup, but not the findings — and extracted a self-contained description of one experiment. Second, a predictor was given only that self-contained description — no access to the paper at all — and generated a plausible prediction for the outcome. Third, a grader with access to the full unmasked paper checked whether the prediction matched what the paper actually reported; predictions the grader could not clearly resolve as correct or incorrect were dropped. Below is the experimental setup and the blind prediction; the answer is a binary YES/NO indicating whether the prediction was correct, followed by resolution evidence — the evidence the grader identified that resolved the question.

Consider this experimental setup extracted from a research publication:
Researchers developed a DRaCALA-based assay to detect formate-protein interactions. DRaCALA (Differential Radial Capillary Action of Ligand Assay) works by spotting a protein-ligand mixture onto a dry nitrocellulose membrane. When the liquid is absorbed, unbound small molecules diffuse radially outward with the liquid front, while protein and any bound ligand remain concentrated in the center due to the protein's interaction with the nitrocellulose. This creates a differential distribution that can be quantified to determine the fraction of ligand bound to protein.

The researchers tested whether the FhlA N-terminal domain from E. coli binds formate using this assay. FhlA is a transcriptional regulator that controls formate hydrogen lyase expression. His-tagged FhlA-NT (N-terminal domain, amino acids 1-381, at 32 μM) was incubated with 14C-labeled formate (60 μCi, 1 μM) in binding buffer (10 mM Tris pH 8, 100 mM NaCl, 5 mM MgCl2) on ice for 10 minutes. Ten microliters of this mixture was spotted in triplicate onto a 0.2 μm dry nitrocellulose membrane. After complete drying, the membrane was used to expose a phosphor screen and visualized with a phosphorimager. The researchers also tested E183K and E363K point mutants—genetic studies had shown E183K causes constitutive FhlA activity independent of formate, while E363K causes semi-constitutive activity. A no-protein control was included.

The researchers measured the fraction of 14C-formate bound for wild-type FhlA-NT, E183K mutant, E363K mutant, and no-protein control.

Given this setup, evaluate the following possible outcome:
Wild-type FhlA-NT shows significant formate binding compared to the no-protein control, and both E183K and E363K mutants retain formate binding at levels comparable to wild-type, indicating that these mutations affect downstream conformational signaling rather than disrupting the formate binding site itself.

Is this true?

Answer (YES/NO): NO